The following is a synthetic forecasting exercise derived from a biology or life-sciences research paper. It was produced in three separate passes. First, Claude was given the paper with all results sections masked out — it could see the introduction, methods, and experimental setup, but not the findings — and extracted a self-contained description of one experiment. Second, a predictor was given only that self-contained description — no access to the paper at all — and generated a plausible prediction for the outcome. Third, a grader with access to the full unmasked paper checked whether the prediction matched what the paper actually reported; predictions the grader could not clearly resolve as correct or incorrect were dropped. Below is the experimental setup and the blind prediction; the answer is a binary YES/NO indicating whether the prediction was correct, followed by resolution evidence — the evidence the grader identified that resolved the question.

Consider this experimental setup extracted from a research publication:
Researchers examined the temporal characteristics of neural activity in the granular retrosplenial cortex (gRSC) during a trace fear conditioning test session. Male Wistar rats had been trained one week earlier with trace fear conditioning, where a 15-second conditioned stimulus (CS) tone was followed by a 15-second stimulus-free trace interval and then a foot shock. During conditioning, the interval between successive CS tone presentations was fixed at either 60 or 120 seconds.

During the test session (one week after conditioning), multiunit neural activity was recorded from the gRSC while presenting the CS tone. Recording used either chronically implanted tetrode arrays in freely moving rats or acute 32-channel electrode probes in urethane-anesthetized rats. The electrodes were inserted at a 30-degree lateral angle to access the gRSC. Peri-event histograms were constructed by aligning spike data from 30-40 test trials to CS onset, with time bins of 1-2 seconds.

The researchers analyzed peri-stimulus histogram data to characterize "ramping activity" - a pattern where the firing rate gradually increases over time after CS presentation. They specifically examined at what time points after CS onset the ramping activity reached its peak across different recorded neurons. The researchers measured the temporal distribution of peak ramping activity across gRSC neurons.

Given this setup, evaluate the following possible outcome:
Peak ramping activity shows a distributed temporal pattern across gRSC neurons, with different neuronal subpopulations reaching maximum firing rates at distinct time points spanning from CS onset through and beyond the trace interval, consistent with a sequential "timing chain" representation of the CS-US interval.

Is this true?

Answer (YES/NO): YES